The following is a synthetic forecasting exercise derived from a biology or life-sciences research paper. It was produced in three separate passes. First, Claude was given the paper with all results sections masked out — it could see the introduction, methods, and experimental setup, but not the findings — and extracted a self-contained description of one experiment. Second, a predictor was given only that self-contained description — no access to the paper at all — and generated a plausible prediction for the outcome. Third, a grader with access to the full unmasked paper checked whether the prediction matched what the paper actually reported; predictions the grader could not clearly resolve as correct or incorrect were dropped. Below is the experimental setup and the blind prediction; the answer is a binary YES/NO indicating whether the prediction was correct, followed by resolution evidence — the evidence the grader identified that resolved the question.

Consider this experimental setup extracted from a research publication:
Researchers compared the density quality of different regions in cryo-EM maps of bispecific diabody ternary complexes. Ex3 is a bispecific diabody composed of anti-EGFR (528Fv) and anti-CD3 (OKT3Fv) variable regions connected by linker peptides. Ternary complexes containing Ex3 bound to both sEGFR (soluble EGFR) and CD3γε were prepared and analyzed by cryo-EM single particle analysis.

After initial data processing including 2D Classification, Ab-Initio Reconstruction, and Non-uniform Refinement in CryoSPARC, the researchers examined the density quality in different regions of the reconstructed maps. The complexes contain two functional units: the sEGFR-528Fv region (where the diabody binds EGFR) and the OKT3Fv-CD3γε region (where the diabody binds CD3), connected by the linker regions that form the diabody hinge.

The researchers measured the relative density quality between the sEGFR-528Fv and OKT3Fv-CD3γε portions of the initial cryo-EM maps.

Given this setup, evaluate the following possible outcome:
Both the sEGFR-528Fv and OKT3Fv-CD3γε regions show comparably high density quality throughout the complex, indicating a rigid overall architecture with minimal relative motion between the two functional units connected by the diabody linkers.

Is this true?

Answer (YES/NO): NO